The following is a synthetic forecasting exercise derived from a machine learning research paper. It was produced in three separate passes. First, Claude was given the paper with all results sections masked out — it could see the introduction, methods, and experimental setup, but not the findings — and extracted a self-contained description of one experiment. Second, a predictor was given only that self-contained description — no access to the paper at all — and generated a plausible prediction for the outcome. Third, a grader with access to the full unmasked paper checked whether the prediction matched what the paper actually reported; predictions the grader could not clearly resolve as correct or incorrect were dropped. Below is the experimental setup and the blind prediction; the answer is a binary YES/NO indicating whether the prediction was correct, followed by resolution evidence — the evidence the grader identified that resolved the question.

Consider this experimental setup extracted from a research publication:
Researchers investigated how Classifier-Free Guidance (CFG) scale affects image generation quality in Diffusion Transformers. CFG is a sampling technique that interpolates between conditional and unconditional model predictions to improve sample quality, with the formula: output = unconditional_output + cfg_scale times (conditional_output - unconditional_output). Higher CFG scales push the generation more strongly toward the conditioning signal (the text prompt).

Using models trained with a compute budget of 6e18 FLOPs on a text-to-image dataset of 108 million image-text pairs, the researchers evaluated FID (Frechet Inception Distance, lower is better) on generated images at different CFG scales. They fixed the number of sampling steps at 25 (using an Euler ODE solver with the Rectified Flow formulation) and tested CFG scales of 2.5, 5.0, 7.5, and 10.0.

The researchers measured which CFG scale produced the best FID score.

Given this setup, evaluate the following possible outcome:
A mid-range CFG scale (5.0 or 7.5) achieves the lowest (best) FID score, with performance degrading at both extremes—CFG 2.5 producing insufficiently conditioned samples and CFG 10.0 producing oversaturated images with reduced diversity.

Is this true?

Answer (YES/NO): NO